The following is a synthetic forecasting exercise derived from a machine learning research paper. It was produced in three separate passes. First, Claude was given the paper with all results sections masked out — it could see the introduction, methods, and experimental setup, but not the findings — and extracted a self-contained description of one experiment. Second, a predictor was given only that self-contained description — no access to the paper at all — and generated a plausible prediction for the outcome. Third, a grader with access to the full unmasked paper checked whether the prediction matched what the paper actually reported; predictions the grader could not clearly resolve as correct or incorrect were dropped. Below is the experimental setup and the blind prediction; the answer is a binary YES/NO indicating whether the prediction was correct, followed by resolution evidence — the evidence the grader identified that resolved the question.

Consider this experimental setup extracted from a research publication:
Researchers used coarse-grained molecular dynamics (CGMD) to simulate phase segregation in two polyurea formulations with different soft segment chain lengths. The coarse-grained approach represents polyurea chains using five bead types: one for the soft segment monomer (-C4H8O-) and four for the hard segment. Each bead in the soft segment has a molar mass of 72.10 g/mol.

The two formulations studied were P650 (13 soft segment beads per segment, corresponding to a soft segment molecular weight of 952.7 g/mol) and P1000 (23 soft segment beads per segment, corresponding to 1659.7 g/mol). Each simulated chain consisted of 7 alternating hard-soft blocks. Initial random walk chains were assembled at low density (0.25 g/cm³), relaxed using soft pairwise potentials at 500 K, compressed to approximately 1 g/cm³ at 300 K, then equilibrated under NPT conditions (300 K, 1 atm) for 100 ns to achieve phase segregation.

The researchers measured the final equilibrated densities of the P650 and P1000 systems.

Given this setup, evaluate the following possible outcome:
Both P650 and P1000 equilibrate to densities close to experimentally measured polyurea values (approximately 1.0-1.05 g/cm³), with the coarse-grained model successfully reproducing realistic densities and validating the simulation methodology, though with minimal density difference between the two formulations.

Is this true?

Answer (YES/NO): NO